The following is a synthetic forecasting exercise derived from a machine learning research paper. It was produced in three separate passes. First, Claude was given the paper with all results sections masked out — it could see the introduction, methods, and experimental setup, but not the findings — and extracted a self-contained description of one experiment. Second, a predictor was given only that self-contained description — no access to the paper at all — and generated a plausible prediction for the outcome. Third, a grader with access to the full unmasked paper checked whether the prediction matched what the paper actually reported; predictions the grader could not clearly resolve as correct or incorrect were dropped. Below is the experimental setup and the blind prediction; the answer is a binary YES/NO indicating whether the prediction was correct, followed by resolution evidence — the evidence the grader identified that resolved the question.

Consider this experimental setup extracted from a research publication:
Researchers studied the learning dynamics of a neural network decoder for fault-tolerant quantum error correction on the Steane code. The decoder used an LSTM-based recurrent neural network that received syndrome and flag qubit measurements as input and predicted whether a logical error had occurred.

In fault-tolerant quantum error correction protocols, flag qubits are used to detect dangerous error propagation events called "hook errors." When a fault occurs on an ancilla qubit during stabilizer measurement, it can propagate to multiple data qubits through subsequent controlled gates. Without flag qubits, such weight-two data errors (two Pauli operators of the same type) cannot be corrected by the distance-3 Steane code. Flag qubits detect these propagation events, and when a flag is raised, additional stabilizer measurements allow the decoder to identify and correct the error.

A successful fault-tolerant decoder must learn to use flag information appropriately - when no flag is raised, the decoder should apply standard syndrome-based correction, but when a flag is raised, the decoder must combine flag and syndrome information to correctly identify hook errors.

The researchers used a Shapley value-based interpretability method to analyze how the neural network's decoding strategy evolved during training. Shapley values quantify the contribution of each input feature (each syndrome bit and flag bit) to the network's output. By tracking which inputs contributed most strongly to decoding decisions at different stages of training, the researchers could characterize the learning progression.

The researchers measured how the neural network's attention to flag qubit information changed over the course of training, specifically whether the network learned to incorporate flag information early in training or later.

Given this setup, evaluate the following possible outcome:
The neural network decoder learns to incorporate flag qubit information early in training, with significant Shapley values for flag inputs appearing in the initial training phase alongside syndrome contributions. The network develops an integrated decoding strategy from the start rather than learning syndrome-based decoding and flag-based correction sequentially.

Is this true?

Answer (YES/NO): NO